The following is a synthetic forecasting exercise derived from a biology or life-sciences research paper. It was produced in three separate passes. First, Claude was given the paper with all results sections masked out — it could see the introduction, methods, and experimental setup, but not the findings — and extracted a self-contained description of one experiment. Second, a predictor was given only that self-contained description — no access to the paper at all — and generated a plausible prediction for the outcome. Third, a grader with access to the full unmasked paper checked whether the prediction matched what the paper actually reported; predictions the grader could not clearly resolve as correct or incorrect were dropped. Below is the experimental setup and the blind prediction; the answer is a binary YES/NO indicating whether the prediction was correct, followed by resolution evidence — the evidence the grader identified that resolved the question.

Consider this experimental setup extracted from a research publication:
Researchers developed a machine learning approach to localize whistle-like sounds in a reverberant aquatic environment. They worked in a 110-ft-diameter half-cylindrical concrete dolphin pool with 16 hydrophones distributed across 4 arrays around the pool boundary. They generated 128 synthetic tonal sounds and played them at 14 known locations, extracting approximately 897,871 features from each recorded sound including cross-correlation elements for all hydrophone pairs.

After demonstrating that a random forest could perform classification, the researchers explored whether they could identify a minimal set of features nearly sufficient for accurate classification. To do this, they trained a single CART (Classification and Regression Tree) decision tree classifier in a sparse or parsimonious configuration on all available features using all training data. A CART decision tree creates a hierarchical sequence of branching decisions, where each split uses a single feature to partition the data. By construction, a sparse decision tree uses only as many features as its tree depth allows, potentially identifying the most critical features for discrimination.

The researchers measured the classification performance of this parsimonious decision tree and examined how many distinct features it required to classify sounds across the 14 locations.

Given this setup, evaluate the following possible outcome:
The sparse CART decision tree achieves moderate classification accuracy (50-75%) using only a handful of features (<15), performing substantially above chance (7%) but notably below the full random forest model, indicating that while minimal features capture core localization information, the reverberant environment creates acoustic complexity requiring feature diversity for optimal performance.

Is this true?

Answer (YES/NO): NO